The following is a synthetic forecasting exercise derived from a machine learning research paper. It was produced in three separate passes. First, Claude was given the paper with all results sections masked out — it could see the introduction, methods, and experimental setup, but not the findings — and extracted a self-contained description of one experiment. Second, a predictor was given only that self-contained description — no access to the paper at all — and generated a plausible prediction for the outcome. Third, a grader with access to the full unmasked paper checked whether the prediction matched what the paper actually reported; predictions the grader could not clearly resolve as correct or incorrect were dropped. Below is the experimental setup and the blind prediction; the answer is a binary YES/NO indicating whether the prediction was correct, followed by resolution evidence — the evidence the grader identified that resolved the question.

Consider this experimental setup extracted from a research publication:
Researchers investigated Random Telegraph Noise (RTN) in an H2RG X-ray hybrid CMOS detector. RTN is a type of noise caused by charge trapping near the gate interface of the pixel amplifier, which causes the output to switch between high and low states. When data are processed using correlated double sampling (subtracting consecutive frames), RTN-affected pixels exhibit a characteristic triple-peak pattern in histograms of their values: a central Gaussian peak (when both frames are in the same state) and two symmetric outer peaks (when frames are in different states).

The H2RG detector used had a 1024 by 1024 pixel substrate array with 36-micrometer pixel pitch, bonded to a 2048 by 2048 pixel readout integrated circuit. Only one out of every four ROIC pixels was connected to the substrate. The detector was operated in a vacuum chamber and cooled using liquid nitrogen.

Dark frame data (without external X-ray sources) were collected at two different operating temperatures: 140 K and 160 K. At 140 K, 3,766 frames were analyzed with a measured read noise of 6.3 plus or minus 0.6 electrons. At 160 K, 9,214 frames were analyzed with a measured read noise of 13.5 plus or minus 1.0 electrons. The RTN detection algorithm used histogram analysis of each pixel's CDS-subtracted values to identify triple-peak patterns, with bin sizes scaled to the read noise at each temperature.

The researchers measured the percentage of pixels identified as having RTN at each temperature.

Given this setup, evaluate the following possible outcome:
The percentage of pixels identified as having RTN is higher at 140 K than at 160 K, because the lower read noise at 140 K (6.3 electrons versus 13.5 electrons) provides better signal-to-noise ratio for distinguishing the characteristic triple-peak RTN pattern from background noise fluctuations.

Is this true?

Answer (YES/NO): YES